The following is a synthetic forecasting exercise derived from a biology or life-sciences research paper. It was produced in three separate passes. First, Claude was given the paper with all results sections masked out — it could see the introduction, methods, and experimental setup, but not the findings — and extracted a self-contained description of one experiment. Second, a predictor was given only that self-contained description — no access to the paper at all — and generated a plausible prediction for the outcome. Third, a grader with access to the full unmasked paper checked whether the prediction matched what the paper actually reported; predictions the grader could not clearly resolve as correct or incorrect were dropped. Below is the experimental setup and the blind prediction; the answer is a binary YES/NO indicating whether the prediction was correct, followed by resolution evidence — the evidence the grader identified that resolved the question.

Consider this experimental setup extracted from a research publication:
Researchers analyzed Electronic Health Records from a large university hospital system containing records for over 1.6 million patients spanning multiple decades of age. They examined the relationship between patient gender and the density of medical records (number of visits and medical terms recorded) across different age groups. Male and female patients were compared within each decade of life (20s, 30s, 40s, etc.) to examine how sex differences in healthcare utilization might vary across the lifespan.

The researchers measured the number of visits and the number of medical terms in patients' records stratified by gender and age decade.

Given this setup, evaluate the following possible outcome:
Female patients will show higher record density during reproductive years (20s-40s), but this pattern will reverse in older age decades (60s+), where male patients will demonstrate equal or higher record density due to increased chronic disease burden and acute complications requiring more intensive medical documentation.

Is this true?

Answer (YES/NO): NO